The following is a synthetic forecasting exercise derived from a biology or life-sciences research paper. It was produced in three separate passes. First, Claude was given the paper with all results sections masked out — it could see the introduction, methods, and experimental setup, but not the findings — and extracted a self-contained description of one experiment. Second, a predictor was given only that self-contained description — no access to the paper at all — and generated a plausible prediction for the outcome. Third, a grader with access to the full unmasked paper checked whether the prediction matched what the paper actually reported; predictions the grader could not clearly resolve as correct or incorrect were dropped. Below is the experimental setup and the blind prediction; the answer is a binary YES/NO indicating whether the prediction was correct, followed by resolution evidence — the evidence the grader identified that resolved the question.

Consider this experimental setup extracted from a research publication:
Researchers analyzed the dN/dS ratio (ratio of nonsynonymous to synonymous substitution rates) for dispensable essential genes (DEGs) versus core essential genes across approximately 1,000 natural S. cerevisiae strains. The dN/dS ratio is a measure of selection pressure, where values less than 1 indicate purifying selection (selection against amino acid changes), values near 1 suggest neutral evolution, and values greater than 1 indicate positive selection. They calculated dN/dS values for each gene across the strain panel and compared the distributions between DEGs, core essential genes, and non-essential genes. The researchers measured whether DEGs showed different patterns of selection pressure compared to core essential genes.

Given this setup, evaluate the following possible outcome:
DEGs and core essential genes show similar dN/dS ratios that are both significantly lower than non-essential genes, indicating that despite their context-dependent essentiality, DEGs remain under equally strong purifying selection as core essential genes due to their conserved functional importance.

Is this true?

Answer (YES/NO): NO